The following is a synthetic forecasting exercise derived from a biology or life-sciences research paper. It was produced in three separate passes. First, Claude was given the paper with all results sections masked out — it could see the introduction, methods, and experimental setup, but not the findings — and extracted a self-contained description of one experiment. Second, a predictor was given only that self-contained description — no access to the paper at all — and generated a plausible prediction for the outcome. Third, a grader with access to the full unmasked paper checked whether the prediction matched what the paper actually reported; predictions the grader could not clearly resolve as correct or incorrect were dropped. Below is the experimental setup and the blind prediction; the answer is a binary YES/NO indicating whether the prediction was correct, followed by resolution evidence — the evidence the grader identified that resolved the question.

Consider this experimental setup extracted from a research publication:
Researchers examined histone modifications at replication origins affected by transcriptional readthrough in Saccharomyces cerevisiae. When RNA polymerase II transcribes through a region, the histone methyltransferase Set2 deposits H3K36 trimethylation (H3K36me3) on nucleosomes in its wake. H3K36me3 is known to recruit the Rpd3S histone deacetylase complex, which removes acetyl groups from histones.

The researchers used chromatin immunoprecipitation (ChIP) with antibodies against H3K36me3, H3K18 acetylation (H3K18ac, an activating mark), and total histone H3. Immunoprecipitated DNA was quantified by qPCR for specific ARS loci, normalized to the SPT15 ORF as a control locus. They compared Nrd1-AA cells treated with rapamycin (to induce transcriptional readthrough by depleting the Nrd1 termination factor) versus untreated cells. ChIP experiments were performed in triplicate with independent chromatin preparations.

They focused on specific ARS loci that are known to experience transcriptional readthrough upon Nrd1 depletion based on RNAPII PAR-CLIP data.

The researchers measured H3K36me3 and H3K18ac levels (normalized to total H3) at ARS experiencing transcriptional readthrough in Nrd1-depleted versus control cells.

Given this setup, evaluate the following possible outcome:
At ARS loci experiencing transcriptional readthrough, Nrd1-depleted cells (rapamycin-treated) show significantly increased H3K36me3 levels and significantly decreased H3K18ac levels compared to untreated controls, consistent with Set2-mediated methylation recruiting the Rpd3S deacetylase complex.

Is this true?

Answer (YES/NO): YES